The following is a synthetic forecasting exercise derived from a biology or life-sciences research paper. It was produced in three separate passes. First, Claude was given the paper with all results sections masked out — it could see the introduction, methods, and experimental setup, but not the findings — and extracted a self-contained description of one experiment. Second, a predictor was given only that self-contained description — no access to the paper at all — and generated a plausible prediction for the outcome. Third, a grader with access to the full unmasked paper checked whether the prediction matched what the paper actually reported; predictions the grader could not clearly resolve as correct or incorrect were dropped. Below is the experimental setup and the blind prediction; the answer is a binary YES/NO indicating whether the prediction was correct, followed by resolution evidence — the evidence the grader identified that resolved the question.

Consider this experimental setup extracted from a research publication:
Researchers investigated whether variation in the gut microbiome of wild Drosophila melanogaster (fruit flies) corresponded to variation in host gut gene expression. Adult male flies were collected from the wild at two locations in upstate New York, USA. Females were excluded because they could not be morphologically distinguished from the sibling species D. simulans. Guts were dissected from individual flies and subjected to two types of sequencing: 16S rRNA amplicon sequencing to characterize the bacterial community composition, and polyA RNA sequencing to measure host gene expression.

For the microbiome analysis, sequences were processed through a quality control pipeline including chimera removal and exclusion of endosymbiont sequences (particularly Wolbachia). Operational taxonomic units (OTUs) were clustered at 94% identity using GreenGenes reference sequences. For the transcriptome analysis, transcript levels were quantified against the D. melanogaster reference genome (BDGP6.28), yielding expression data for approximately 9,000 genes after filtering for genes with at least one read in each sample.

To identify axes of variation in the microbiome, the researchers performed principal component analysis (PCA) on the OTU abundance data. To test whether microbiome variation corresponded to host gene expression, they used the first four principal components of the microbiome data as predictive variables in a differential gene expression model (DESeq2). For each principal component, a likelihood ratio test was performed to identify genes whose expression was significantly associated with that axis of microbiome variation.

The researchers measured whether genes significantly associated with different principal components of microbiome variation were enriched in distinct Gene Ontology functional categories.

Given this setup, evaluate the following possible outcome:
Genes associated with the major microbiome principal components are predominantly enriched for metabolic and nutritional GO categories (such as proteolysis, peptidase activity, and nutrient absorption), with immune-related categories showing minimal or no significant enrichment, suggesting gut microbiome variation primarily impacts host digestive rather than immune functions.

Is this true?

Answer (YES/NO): NO